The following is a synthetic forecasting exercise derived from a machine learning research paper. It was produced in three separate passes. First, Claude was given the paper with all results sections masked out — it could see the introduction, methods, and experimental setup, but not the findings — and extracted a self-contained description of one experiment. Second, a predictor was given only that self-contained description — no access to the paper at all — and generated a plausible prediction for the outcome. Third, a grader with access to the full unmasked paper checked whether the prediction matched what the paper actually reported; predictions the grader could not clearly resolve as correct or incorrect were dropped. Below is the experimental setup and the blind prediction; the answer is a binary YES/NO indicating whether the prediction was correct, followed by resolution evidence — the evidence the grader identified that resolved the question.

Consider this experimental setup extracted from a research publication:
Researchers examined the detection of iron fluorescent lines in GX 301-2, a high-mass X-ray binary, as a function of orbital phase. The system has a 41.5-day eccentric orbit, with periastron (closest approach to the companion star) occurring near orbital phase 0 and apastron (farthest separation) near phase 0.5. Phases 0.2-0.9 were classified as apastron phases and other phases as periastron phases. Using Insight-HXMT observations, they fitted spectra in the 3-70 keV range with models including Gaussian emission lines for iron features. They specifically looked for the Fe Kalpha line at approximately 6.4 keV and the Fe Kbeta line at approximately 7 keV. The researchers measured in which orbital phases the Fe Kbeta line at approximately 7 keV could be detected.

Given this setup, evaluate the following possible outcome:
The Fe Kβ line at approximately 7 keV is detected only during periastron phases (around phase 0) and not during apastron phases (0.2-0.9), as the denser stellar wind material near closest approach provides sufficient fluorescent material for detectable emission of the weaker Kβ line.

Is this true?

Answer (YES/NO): YES